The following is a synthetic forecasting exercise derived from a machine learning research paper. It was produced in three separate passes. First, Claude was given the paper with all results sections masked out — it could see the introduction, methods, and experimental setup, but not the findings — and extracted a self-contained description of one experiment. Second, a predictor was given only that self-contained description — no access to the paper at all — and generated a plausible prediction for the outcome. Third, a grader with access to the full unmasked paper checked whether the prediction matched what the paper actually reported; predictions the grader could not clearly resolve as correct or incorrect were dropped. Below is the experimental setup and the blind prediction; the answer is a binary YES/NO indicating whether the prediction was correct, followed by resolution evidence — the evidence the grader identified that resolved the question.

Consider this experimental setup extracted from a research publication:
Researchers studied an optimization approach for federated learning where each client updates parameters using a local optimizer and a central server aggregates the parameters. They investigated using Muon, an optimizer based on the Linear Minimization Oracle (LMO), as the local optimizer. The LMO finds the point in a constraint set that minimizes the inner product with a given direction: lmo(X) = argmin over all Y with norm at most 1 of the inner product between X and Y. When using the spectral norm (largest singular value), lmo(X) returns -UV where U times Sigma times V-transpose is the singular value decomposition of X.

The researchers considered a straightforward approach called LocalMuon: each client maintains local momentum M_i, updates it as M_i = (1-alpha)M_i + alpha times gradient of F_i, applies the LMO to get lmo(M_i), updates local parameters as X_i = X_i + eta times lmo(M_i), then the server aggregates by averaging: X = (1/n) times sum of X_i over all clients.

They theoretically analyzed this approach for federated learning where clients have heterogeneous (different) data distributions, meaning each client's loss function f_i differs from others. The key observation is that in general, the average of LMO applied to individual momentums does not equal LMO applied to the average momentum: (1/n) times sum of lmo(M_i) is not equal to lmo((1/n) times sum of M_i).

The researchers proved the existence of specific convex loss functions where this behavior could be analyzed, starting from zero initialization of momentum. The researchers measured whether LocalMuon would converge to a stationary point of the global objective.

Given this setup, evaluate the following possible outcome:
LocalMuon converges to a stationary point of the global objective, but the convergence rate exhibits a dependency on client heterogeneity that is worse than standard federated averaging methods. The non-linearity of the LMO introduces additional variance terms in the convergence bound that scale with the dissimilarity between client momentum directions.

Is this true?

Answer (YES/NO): NO